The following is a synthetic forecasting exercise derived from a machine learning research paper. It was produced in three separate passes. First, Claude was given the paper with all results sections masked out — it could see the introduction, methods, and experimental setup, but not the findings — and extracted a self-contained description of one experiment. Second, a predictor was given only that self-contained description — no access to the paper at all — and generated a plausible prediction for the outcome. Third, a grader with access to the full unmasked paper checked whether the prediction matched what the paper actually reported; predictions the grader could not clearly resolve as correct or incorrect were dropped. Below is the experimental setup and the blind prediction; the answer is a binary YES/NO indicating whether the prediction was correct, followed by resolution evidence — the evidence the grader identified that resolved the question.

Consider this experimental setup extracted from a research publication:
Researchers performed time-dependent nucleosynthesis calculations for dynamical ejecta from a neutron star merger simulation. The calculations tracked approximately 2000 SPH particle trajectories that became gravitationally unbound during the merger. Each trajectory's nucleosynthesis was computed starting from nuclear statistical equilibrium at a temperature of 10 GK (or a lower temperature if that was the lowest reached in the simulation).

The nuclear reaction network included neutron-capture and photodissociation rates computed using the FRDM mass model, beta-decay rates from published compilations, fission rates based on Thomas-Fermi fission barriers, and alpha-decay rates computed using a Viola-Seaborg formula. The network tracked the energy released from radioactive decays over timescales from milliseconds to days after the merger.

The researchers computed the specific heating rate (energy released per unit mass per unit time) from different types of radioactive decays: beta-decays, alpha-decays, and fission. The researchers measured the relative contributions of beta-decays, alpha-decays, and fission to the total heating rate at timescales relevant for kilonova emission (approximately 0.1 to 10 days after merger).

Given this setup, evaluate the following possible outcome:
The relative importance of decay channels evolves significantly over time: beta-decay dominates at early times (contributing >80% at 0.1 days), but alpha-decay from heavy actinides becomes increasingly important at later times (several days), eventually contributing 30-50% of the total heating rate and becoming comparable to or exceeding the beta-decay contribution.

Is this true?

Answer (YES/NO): NO